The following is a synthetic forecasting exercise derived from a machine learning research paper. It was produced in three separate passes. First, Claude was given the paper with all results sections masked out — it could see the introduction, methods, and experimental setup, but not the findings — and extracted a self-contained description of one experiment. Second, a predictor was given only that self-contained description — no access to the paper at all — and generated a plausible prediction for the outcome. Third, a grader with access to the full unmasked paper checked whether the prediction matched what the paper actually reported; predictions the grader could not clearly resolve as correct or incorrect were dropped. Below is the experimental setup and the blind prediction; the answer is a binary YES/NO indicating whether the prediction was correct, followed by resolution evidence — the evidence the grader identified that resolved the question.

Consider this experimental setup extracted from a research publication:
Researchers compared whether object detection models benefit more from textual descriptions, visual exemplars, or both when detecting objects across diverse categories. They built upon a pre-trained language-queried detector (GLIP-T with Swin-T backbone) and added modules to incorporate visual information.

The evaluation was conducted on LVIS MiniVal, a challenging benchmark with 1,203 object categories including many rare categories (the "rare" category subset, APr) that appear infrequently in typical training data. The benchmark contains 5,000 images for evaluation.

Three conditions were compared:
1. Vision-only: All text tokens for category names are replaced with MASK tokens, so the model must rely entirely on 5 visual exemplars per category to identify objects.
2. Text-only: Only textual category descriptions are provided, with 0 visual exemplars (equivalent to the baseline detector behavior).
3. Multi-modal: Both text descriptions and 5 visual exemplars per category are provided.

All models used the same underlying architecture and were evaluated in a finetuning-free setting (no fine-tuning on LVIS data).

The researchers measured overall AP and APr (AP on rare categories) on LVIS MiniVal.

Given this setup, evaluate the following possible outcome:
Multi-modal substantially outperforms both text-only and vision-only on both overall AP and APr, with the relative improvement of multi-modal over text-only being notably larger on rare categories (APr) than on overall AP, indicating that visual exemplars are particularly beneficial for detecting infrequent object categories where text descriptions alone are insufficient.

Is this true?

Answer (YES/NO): NO